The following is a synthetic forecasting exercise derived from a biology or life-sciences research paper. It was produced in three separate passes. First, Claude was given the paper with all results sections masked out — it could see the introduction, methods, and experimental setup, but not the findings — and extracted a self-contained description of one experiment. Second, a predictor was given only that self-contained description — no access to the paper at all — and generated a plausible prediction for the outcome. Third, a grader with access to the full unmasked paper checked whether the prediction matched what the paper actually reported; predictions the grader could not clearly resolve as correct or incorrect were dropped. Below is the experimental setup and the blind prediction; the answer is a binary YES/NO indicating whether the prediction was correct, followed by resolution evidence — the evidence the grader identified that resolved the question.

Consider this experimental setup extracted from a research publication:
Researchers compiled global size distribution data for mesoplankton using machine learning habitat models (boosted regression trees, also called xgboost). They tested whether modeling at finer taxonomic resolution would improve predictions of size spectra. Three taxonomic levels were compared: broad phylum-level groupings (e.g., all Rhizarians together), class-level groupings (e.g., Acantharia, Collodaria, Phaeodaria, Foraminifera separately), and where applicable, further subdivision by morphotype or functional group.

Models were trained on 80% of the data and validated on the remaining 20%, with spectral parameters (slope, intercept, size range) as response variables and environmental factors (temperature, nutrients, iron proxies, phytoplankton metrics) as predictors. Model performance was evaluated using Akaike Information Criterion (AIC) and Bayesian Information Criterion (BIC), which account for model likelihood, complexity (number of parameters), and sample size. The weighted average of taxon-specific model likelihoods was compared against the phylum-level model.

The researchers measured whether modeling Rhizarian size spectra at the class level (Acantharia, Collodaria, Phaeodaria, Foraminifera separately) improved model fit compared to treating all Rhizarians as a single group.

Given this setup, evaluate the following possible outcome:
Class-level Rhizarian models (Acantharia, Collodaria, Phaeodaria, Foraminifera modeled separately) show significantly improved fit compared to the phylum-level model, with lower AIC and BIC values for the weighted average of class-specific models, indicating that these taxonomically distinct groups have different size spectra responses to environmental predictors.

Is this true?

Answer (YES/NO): YES